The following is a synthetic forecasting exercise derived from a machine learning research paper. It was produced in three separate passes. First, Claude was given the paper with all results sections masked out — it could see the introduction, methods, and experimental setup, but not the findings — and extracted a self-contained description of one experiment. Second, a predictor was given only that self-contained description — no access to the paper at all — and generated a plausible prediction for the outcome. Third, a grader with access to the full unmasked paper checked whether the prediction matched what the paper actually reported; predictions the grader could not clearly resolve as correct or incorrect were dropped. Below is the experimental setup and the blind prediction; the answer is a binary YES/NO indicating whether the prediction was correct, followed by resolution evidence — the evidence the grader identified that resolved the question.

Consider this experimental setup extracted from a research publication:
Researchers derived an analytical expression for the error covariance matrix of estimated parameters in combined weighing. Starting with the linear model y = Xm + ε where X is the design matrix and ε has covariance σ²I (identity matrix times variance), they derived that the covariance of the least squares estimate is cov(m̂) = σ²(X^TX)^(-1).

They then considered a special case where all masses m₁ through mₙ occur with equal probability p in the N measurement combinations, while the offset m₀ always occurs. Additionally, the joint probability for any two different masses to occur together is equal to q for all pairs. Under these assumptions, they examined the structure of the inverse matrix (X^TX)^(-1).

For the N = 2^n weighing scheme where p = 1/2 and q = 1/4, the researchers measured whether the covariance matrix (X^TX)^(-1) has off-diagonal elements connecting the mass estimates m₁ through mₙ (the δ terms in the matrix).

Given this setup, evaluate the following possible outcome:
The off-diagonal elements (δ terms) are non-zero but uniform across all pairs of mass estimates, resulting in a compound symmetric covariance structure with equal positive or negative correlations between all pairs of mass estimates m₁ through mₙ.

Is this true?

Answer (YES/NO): NO